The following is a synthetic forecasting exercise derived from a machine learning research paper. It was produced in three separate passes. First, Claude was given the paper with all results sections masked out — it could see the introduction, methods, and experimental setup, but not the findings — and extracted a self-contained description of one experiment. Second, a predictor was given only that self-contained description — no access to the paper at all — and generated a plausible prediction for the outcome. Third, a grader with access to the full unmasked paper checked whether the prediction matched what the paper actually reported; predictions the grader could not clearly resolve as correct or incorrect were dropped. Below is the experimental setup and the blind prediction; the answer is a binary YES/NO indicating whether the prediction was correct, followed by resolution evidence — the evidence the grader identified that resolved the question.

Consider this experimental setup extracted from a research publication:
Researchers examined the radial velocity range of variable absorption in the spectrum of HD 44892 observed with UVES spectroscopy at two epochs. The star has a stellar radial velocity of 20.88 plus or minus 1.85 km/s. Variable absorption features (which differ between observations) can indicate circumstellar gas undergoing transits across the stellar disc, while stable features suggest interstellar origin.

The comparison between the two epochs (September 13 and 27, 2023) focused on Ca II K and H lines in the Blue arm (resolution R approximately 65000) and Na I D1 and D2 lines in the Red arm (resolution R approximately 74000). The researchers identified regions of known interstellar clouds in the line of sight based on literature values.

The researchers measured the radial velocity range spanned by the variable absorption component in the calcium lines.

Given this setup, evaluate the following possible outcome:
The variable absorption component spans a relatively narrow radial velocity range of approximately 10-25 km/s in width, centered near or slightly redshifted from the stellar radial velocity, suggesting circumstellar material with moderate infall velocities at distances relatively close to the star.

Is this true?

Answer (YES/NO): NO